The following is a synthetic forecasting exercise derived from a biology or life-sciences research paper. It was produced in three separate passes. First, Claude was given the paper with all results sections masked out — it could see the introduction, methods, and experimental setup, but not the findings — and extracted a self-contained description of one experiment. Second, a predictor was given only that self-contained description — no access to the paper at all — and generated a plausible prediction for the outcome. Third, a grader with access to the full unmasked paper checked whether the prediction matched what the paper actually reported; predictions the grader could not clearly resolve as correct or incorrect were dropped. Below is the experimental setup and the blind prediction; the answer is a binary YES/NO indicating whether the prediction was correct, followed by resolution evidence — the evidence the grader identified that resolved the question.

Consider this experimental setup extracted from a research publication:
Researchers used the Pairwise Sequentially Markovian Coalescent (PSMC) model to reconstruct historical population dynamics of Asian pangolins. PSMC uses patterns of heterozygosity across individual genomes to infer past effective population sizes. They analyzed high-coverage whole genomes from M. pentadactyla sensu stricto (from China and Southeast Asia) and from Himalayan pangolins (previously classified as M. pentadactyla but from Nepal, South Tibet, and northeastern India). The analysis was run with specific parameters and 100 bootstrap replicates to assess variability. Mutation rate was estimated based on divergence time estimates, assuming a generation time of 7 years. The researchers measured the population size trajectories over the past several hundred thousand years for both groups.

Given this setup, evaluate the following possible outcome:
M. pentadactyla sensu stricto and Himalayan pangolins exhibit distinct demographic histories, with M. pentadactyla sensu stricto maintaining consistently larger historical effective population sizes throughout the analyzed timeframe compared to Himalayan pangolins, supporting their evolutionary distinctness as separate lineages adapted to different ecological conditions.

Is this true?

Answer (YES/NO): YES